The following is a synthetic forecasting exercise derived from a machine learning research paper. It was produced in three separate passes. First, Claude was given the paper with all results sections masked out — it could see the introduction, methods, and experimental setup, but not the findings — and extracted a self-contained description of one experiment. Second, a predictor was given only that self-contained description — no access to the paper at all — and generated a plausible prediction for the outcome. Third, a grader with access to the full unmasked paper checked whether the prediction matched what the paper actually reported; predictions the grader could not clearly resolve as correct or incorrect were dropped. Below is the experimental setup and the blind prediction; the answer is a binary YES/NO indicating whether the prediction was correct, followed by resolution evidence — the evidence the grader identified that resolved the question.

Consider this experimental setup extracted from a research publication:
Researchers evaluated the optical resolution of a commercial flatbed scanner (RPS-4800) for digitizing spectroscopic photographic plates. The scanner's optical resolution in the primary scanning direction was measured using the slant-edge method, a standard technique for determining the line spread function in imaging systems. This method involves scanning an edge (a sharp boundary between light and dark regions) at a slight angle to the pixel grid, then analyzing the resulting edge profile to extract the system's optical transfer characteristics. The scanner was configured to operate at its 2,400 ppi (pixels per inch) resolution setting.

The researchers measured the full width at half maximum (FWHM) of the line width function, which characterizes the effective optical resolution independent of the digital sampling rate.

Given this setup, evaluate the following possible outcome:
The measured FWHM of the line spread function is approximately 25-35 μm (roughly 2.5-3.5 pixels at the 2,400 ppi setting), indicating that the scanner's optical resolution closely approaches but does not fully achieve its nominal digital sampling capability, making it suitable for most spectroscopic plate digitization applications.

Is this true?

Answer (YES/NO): NO